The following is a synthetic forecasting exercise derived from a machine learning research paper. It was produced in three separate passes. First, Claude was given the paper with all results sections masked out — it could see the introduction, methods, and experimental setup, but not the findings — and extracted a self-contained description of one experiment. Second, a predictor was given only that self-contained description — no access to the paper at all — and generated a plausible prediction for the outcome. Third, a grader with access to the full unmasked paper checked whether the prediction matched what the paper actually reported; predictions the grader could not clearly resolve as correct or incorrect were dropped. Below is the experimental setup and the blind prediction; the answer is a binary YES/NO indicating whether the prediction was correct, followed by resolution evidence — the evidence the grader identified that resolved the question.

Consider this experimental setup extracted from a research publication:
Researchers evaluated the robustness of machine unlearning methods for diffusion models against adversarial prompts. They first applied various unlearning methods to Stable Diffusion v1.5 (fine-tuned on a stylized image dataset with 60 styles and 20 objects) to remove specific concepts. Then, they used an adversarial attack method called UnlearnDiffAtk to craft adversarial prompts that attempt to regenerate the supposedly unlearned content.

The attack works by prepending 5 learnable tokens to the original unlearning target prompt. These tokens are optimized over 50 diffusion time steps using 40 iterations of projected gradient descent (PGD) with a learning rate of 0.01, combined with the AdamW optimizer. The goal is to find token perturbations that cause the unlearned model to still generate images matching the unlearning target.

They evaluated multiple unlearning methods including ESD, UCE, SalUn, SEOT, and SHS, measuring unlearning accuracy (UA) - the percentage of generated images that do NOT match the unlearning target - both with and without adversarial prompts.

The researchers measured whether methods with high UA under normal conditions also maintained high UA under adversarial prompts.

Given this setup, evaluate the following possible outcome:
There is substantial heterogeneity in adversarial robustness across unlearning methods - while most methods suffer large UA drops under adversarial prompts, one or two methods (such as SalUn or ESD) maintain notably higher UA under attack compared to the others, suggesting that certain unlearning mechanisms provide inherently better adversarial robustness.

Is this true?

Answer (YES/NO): NO